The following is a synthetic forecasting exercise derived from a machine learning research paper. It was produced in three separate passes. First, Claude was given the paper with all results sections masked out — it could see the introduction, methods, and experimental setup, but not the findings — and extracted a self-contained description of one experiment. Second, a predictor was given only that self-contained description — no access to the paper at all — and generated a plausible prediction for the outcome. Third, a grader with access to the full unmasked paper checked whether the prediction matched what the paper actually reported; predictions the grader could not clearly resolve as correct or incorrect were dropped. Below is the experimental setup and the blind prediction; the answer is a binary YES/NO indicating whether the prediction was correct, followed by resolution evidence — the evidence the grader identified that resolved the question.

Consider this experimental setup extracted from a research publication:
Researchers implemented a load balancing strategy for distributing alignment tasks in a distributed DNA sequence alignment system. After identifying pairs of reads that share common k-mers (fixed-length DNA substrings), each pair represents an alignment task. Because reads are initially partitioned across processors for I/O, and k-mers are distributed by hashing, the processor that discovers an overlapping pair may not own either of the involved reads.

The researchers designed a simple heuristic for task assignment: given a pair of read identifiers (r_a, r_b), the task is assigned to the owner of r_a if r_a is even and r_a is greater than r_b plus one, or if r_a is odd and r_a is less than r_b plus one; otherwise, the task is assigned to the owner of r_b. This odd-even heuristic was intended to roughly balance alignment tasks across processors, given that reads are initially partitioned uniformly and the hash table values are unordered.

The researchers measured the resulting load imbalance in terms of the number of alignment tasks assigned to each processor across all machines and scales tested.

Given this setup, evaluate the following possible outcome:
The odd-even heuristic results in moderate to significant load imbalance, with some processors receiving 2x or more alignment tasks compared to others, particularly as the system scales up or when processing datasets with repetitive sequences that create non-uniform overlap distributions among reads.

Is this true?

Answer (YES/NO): NO